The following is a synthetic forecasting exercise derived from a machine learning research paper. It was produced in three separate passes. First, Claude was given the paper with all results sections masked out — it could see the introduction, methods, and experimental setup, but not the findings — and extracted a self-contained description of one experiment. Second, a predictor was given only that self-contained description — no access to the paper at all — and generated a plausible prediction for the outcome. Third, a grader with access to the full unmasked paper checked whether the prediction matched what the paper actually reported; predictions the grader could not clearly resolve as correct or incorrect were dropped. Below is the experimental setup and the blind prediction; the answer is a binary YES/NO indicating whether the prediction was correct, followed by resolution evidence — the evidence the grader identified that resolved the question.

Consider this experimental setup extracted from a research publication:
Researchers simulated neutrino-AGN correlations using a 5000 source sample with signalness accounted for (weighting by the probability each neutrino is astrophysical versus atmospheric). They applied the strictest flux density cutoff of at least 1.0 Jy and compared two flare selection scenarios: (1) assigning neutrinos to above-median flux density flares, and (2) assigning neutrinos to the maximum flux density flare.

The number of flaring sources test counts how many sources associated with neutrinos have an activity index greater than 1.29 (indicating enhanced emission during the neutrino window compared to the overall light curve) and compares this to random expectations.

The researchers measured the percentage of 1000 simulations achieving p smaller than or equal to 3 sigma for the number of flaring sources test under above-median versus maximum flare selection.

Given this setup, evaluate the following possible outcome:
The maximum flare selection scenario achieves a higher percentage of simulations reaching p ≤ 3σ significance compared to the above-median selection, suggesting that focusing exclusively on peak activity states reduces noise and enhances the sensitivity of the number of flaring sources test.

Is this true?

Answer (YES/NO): YES